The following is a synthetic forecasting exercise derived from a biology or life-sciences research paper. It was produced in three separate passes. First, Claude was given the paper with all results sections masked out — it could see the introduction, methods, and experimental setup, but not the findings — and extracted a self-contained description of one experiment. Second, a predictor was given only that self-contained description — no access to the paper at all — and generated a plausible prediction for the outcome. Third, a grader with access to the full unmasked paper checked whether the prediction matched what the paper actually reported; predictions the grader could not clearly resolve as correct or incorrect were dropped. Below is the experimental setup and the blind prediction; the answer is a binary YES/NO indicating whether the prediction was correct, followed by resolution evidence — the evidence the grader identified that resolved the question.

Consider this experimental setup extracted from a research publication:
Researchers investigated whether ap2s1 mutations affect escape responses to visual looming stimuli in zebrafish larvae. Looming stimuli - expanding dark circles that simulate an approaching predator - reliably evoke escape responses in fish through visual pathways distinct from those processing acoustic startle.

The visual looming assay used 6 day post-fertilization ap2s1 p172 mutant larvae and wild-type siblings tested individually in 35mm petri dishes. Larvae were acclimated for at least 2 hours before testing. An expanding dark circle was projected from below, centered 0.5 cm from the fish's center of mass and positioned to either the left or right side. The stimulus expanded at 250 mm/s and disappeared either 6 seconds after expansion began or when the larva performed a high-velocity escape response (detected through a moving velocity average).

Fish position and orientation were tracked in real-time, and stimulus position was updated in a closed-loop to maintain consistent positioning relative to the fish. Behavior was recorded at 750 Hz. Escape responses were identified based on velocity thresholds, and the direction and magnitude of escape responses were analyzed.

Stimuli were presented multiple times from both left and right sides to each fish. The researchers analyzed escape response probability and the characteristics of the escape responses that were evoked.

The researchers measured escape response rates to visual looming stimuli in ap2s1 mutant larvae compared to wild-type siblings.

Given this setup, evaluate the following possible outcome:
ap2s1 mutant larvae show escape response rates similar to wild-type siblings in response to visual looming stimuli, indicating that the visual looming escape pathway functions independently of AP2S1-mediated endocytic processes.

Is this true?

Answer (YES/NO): NO